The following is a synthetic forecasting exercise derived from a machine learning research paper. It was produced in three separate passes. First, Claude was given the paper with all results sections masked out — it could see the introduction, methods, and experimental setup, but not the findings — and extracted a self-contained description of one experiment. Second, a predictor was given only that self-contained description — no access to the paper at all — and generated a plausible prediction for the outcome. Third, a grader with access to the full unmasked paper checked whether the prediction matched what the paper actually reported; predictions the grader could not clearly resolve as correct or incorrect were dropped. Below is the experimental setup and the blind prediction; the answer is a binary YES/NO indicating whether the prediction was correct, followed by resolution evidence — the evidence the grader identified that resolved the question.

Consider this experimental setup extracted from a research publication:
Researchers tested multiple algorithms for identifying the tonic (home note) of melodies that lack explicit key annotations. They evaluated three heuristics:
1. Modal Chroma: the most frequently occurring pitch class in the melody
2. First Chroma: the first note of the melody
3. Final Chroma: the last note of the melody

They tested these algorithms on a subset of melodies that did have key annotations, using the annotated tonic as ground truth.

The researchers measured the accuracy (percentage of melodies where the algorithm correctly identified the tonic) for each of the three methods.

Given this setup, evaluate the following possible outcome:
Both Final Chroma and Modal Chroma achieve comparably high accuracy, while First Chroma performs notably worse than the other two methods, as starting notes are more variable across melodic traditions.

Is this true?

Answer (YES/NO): NO